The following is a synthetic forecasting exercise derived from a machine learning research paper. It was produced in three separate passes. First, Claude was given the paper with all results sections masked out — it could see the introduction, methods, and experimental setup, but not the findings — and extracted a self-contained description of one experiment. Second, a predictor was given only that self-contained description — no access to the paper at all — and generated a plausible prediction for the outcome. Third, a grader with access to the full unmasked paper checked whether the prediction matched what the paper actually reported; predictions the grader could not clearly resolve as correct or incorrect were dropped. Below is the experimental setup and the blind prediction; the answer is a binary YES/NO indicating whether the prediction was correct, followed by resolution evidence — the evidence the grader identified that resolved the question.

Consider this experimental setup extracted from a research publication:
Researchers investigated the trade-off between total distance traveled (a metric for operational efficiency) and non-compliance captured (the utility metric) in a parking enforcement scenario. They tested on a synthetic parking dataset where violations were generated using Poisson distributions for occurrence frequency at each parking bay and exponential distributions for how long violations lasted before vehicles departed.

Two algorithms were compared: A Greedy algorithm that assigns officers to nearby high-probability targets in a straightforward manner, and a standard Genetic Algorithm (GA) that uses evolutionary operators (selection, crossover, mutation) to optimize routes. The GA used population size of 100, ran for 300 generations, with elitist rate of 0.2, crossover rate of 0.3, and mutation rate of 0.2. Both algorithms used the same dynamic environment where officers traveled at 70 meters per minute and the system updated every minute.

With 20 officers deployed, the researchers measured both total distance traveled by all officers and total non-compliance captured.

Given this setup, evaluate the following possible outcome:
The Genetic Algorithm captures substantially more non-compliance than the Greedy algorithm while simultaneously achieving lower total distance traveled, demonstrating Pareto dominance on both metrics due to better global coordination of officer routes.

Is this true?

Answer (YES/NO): YES